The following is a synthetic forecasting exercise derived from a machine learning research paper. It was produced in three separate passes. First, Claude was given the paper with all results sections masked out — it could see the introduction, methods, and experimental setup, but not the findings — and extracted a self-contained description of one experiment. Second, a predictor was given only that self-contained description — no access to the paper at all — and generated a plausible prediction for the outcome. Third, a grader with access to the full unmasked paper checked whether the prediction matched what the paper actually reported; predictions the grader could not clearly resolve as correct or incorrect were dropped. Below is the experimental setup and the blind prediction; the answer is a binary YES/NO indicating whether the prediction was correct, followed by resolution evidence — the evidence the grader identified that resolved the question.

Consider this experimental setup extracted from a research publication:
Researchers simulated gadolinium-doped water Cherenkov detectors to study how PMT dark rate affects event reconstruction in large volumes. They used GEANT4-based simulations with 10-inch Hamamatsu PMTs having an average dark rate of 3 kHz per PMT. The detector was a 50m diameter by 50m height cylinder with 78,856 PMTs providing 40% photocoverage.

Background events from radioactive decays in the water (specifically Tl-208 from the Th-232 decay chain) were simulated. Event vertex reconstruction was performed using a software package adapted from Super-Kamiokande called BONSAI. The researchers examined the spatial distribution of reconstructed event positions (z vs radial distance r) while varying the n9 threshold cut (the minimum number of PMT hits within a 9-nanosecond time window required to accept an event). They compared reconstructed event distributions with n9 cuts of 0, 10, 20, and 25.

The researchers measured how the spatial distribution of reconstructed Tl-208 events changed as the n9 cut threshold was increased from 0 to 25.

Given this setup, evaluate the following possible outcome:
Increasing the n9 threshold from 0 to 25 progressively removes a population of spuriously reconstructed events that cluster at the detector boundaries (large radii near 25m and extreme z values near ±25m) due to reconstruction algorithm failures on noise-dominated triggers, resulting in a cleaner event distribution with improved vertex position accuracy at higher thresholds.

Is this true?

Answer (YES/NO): NO